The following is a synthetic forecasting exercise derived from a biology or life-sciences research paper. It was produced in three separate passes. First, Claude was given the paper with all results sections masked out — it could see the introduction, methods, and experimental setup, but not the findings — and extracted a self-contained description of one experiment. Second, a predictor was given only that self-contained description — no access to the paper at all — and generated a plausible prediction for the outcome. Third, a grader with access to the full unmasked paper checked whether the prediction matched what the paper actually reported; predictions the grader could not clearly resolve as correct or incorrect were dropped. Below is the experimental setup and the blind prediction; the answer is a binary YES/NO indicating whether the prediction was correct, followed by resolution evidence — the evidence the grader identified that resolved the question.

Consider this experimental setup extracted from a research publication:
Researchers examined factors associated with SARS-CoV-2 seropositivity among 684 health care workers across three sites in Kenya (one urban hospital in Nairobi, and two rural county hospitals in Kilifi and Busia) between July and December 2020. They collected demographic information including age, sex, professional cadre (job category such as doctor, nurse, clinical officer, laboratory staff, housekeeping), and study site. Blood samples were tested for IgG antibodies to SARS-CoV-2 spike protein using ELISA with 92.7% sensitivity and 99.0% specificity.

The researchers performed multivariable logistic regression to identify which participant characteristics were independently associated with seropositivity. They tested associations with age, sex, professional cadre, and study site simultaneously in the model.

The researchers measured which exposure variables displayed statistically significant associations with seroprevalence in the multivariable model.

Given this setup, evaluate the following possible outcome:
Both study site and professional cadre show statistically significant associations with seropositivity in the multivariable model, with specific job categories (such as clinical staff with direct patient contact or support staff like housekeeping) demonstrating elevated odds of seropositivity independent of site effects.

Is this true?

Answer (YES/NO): NO